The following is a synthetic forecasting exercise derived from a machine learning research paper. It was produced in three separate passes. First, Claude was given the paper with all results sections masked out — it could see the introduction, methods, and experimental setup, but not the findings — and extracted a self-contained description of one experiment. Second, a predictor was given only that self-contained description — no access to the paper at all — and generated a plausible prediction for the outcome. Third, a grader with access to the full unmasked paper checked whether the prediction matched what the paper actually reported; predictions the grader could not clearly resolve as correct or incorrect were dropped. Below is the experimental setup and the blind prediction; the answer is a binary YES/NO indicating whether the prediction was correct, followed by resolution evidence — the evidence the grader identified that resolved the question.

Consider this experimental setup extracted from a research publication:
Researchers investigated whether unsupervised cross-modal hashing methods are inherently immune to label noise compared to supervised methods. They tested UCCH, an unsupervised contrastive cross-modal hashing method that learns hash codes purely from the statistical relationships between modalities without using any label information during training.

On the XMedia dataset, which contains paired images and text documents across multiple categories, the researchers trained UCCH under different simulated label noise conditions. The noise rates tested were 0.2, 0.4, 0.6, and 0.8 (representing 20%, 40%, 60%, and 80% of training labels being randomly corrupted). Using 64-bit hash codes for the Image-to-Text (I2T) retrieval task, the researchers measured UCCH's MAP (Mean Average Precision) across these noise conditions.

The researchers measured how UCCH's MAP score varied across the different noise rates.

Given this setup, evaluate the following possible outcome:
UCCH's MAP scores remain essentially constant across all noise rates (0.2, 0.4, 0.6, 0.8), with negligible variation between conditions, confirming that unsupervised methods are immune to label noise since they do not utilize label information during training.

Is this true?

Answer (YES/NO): YES